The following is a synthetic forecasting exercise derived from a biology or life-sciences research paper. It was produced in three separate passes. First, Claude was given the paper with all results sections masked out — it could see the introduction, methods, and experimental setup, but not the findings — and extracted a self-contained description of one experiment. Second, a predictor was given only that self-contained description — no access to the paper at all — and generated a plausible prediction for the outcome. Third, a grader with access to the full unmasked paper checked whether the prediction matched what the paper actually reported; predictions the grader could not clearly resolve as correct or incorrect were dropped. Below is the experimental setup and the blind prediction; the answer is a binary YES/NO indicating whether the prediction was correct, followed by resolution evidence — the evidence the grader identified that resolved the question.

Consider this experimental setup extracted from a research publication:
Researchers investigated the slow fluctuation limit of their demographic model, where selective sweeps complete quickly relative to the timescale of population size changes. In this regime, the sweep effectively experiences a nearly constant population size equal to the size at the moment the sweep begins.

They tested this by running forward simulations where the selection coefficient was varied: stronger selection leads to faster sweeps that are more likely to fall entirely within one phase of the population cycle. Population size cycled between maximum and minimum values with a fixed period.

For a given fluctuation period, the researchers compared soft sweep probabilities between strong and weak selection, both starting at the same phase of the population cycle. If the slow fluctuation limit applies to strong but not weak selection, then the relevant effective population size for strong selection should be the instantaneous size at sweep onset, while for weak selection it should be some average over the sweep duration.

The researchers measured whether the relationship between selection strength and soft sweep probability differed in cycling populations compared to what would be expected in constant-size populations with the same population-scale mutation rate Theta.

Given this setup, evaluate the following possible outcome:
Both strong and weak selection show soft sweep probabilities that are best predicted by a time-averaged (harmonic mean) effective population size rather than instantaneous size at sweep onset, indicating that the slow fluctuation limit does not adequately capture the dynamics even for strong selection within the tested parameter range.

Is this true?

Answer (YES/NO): NO